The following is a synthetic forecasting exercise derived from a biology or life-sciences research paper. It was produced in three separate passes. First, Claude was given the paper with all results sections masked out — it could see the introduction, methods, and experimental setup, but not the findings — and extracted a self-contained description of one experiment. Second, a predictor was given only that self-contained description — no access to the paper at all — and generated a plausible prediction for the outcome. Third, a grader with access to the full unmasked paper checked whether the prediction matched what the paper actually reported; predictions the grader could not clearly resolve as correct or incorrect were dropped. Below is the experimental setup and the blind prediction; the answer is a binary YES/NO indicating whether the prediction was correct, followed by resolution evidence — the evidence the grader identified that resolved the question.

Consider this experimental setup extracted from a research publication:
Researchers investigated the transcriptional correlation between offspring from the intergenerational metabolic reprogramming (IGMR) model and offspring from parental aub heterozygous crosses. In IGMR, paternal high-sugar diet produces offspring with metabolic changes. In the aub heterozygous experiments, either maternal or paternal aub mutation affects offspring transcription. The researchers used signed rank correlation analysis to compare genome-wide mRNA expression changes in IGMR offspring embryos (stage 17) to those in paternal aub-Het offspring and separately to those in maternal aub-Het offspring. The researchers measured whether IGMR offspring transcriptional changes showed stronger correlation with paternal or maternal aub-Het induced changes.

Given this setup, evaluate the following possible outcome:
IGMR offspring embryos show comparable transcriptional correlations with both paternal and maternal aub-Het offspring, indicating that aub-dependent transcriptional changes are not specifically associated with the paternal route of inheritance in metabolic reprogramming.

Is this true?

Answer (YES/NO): NO